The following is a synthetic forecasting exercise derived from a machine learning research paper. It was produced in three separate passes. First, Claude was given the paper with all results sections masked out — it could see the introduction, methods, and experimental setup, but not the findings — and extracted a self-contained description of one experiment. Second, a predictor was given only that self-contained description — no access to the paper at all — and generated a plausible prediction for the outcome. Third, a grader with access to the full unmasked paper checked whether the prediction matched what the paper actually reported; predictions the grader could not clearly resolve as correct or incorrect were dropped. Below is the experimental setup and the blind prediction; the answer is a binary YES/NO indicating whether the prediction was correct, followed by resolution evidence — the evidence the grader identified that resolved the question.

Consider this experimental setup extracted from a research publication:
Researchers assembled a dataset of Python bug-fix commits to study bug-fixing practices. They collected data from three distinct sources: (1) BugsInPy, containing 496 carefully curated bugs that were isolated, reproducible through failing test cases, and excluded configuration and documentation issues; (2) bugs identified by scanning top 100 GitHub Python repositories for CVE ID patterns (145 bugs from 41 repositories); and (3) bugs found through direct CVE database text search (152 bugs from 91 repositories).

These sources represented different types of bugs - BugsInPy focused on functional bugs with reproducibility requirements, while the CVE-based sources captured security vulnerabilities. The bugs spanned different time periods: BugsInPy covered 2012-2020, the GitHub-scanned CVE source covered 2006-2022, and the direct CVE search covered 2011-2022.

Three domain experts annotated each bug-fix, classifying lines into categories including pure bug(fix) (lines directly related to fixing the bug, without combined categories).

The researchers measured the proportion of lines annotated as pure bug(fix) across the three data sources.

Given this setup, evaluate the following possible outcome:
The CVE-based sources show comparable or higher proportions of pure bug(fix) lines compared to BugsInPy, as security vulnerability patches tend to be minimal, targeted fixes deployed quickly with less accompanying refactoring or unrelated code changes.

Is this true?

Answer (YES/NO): YES